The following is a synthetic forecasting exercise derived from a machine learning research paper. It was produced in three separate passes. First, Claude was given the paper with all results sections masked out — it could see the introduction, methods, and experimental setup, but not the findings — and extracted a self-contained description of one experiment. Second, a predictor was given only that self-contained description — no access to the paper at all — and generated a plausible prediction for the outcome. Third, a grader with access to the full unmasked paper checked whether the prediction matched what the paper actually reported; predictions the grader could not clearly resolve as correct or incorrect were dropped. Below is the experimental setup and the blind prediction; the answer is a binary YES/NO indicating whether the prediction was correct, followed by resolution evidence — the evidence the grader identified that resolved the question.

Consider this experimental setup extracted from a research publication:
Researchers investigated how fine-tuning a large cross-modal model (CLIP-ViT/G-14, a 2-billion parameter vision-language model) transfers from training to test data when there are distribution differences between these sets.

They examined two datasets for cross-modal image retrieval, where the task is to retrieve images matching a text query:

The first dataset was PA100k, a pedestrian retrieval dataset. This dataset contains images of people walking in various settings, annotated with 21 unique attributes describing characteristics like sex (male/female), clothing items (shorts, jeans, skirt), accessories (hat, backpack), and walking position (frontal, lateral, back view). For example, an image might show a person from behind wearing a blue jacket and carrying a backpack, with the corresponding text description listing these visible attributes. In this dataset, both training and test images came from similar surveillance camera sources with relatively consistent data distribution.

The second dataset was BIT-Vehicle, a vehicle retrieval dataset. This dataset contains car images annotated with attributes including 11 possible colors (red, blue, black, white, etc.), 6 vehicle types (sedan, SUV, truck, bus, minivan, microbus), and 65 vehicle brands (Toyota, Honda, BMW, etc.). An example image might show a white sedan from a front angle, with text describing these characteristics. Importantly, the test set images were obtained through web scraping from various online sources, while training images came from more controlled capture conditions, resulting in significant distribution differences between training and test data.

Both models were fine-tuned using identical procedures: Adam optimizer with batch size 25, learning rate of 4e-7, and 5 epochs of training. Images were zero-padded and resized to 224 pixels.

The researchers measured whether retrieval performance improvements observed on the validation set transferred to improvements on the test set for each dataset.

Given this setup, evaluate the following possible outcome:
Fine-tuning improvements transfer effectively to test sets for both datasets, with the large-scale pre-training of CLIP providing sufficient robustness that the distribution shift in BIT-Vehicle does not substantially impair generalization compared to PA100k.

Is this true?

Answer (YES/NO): NO